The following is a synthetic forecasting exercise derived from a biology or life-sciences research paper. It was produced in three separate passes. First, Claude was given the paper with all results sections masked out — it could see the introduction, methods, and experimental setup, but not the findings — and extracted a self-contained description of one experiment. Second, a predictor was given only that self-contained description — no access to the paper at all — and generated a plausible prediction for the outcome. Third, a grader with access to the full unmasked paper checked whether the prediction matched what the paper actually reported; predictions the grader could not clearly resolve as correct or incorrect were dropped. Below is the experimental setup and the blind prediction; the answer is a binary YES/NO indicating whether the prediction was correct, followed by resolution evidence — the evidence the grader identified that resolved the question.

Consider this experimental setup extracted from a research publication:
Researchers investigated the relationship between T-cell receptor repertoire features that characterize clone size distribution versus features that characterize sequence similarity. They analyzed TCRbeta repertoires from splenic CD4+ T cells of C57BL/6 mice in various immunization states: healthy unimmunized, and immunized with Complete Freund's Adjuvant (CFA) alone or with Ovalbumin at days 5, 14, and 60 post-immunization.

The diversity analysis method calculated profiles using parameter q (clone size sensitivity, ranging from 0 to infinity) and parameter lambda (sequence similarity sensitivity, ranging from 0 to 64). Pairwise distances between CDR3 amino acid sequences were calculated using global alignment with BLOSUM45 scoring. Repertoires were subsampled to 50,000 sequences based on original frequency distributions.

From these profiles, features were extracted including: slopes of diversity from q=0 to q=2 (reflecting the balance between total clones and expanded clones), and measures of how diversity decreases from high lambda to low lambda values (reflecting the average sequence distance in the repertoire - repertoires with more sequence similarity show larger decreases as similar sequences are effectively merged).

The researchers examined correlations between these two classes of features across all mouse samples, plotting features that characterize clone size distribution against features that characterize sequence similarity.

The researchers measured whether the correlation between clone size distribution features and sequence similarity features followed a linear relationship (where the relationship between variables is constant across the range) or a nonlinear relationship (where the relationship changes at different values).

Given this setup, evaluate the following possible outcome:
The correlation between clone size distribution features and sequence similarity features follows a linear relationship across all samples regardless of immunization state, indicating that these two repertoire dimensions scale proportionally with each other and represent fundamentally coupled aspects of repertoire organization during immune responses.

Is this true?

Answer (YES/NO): NO